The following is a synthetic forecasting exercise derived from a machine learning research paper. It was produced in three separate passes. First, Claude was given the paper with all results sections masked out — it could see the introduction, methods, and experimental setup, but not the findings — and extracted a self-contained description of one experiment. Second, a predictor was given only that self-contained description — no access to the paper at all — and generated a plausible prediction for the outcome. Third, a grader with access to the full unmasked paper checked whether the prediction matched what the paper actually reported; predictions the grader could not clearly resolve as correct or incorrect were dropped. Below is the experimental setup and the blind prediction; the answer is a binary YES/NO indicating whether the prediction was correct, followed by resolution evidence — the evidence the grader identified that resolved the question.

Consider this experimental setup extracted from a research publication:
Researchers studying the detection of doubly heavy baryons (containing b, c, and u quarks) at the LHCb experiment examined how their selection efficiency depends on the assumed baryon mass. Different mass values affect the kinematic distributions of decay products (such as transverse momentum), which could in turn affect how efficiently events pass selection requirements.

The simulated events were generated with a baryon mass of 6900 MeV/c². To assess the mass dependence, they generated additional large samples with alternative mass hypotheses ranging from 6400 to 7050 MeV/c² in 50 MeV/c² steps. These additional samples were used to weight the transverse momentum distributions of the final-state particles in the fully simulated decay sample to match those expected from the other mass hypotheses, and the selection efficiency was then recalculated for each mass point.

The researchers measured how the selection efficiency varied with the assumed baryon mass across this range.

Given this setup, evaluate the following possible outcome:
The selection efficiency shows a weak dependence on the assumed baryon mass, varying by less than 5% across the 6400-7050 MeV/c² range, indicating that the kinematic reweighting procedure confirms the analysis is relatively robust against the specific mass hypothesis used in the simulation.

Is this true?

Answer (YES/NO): YES